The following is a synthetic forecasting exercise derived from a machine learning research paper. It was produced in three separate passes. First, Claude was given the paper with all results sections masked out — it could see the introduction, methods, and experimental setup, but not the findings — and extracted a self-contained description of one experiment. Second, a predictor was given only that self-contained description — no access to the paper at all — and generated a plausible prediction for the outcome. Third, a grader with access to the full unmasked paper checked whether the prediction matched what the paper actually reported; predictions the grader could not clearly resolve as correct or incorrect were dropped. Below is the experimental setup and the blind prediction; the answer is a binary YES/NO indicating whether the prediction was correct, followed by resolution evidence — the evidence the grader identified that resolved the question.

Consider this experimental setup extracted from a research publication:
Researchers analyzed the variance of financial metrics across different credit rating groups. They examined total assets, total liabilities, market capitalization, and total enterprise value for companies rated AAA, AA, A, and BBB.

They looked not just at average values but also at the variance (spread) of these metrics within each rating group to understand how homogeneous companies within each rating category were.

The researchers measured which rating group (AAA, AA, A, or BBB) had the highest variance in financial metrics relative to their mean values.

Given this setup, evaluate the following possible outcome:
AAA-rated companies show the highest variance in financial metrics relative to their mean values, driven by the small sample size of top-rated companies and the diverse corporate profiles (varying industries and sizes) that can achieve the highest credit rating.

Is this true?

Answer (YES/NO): NO